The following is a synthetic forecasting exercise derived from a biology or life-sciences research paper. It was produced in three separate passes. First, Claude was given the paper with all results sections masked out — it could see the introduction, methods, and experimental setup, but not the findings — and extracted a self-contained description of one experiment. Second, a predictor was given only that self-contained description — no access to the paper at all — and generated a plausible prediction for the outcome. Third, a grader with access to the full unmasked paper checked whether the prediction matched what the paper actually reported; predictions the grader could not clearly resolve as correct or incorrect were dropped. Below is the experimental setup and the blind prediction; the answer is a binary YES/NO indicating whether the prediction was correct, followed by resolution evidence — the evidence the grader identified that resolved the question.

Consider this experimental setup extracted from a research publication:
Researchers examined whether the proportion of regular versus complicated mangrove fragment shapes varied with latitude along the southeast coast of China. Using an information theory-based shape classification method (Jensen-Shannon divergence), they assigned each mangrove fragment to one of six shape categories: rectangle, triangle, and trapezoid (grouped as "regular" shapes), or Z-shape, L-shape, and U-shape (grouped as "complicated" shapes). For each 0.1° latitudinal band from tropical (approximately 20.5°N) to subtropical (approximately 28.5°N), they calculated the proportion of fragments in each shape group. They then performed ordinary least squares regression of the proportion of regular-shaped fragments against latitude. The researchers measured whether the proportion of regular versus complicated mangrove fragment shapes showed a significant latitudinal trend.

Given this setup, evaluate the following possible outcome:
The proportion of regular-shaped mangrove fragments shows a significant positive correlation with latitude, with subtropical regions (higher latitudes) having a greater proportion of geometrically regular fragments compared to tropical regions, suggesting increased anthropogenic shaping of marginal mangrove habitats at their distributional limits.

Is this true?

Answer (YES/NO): NO